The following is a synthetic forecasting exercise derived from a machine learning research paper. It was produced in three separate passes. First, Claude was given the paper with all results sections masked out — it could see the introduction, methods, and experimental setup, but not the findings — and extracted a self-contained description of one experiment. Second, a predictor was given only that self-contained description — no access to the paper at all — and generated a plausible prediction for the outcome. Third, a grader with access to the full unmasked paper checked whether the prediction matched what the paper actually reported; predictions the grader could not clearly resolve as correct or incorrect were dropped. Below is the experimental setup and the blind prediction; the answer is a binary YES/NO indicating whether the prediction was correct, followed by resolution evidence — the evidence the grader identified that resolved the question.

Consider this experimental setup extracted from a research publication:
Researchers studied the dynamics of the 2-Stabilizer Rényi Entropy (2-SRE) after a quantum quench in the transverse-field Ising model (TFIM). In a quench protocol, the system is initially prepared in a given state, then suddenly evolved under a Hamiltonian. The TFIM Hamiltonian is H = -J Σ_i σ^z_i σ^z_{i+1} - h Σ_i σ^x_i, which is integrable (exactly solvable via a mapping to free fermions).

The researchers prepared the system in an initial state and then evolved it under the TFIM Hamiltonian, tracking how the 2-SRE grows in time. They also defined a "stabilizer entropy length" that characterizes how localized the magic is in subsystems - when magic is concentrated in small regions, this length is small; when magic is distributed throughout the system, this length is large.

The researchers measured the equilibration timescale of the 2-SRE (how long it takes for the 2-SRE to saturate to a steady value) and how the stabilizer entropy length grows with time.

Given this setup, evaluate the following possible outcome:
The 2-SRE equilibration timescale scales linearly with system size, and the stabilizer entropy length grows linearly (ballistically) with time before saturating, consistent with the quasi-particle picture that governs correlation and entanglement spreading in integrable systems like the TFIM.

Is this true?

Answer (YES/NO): YES